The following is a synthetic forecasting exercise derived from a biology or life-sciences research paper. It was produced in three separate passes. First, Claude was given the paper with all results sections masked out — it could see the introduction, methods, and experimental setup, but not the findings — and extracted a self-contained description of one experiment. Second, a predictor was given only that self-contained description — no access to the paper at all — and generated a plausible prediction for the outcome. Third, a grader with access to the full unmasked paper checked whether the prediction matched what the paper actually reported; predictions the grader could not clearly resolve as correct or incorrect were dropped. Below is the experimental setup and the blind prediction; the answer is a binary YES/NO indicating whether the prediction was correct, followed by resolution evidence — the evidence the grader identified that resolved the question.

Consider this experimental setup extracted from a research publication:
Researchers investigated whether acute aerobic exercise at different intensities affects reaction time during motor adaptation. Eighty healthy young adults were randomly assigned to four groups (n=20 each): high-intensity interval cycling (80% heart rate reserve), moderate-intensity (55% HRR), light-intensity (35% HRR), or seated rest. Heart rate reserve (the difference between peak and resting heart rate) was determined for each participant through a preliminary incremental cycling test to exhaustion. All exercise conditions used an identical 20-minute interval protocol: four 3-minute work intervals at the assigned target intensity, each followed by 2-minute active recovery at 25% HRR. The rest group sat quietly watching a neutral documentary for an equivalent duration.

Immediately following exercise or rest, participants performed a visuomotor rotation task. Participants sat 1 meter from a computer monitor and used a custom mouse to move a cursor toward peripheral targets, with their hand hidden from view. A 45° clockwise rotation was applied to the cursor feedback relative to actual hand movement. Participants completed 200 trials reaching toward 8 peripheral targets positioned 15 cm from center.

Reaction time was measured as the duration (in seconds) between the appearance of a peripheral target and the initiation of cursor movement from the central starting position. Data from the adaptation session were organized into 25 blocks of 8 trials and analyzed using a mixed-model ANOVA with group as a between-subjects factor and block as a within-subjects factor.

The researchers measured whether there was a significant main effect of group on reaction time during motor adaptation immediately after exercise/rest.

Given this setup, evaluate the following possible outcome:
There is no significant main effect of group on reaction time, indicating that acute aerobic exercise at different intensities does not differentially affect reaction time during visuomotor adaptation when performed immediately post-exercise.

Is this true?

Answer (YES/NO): NO